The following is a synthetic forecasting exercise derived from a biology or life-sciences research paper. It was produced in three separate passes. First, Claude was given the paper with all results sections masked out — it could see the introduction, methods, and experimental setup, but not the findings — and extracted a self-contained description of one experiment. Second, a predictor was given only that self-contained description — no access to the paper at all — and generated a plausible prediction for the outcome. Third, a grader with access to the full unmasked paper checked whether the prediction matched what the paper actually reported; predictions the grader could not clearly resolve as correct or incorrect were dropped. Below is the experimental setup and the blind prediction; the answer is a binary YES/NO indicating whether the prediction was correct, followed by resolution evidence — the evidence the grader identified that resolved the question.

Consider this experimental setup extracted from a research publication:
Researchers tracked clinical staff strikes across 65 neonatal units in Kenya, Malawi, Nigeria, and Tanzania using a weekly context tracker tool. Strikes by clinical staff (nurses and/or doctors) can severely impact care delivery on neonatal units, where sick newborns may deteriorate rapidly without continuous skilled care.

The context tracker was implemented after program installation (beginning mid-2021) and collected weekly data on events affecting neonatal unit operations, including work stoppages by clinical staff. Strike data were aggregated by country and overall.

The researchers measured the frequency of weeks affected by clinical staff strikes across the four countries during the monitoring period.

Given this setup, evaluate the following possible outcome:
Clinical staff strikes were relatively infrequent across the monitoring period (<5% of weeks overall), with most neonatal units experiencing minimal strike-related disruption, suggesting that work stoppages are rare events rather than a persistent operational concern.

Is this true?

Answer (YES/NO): YES